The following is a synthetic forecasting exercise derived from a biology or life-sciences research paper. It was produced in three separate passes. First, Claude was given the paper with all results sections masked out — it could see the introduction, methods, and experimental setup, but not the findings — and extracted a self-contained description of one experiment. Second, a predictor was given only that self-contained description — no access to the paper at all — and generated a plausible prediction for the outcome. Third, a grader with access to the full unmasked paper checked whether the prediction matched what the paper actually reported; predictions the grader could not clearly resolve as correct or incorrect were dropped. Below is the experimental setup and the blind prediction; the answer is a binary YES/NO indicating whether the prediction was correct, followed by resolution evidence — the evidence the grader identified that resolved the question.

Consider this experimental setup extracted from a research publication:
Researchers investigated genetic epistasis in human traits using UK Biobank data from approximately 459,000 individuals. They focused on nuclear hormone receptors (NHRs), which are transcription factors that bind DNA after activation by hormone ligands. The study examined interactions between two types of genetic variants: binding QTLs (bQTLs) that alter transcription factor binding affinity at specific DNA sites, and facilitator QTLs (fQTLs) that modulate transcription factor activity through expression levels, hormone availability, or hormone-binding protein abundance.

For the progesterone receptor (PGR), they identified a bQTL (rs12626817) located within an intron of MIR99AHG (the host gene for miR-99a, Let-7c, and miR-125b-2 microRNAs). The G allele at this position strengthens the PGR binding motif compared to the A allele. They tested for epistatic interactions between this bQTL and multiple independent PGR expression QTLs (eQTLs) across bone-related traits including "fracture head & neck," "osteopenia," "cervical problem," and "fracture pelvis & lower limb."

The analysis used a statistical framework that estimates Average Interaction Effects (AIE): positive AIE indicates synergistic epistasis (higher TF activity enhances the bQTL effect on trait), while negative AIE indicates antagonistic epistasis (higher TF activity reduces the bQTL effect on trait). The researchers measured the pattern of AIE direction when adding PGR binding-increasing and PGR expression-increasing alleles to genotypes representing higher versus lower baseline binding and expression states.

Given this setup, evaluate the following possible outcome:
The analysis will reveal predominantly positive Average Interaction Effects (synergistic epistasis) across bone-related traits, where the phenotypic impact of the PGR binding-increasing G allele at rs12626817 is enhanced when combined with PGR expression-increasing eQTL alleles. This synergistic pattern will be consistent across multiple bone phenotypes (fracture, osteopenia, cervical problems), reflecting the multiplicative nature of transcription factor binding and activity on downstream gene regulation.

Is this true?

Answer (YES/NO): NO